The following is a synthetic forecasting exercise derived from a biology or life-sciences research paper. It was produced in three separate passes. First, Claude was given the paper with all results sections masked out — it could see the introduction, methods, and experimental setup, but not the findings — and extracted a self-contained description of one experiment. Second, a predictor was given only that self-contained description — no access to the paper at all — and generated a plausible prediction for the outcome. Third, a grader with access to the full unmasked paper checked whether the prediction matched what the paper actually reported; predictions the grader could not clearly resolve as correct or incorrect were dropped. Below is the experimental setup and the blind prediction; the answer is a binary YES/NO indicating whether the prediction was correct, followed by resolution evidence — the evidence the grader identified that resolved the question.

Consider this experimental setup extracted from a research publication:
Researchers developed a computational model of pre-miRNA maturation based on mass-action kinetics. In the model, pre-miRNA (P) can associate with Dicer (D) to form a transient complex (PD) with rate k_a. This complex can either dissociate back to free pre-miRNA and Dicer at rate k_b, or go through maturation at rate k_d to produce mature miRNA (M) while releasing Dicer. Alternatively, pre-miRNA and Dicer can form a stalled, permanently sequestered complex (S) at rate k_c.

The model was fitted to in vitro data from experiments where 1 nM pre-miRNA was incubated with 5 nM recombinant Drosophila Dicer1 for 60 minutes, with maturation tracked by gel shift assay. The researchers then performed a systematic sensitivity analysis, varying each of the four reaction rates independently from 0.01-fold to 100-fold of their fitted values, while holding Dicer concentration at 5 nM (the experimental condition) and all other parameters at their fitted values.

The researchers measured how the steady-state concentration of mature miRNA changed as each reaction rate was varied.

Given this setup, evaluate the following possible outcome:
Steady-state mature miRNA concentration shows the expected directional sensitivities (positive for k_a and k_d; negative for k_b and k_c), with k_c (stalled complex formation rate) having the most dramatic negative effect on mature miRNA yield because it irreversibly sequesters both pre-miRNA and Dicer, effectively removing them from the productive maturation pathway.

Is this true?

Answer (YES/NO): NO